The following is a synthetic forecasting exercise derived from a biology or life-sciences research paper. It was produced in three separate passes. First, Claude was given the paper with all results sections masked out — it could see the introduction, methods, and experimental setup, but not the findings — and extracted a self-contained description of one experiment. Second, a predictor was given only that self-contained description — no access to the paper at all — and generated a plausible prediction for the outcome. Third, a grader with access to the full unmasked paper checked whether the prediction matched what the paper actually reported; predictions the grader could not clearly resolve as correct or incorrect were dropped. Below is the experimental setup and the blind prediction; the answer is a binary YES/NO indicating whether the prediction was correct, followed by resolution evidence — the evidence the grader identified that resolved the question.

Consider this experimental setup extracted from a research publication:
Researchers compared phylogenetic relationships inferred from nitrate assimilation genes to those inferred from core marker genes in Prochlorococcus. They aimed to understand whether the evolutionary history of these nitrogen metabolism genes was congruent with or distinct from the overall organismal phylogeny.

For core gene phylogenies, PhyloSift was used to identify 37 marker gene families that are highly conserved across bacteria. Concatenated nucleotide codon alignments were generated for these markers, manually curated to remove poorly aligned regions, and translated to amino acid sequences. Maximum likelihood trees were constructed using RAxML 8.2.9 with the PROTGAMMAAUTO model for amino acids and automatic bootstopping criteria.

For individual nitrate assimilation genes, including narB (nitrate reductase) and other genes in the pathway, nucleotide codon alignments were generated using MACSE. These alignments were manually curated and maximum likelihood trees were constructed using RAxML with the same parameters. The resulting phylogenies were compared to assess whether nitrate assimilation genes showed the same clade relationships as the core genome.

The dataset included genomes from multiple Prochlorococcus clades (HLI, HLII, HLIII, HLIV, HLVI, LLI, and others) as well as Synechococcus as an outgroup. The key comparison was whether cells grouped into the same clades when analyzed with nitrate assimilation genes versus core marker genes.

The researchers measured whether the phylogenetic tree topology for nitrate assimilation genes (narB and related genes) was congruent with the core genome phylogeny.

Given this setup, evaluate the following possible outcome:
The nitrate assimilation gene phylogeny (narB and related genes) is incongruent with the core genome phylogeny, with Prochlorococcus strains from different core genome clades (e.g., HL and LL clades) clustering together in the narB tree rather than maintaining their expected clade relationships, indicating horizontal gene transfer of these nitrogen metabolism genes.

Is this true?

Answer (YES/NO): NO